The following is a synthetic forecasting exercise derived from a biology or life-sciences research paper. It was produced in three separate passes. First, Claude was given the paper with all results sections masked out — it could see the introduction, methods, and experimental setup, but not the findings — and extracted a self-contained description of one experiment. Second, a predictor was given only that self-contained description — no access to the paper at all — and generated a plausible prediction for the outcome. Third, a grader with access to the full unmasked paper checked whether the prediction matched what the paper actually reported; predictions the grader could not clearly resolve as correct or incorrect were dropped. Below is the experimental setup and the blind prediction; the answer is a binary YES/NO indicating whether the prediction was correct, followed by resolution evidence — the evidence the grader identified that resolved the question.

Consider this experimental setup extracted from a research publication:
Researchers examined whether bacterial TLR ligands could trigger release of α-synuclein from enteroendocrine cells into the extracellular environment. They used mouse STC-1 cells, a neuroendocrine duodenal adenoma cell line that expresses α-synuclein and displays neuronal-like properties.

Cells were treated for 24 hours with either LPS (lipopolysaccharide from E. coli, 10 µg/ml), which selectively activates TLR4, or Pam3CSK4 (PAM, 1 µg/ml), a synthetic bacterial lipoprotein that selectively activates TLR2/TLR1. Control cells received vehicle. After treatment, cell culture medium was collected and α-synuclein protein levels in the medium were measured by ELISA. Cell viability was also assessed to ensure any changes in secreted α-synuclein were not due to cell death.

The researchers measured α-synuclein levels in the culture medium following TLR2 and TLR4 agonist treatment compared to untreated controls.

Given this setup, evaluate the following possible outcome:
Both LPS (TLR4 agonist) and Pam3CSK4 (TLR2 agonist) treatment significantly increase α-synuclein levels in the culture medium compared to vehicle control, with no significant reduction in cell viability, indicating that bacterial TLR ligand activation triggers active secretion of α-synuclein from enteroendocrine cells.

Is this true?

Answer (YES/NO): YES